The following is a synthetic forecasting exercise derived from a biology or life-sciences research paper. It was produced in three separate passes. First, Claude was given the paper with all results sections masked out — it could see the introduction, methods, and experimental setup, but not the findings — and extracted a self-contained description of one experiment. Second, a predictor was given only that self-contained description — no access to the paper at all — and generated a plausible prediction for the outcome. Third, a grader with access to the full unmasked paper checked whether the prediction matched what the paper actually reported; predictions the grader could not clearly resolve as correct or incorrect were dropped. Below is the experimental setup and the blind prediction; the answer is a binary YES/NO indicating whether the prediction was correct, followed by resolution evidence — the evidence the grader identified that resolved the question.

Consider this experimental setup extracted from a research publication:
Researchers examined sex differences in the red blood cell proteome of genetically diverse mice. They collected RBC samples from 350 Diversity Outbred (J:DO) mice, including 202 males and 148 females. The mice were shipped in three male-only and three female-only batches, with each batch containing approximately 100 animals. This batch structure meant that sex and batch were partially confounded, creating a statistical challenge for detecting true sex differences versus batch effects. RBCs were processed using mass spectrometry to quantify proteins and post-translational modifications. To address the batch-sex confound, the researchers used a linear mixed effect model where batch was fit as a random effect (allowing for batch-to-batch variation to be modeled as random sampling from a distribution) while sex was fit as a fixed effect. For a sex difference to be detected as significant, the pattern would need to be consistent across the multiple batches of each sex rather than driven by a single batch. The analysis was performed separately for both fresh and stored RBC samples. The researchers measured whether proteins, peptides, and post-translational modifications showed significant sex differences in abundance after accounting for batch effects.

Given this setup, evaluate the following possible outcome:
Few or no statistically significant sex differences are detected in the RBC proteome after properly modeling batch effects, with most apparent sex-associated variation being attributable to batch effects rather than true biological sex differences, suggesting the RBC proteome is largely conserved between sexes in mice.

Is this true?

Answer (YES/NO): NO